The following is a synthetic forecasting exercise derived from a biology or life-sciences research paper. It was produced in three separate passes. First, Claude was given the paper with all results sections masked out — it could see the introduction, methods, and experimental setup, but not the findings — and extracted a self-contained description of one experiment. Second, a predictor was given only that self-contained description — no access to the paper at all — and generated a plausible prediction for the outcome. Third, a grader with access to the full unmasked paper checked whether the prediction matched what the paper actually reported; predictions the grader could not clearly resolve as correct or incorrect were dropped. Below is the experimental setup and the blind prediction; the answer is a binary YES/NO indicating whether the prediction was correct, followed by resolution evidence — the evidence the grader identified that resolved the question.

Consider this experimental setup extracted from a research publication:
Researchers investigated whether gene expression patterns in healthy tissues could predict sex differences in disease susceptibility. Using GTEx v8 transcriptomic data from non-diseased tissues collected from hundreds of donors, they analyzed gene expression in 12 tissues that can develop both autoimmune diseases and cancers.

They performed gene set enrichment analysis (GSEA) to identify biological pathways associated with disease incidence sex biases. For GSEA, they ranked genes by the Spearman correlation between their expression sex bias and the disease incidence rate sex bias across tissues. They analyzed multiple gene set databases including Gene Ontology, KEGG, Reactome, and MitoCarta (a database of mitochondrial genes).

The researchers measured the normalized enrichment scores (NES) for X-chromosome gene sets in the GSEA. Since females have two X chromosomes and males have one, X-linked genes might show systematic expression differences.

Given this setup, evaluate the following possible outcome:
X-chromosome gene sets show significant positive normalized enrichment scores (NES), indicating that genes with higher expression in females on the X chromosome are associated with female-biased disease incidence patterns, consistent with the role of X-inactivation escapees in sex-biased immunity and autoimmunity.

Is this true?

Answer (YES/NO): NO